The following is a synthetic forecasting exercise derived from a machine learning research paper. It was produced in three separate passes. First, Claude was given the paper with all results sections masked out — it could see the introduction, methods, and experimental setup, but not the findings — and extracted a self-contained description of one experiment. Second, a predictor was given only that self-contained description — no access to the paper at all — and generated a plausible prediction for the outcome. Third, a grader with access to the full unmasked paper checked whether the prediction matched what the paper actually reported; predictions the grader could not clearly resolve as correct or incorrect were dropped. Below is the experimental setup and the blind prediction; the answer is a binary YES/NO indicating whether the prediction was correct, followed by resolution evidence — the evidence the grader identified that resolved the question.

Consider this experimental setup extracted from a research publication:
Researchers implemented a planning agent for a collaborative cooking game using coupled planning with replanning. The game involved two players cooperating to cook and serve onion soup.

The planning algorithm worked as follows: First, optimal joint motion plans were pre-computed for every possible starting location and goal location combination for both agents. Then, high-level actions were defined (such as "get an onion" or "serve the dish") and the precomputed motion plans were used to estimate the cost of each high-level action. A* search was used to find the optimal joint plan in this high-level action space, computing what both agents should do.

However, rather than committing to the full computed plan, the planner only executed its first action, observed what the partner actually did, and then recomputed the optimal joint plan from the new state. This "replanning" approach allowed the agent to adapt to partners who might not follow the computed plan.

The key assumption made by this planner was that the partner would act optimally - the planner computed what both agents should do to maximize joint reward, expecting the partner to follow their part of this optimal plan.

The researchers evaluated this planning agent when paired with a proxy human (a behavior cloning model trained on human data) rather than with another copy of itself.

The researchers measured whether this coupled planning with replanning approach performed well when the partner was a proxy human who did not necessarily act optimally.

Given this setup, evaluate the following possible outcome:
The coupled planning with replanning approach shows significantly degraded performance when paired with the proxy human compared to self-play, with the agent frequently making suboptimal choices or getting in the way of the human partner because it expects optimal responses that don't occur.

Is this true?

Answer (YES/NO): YES